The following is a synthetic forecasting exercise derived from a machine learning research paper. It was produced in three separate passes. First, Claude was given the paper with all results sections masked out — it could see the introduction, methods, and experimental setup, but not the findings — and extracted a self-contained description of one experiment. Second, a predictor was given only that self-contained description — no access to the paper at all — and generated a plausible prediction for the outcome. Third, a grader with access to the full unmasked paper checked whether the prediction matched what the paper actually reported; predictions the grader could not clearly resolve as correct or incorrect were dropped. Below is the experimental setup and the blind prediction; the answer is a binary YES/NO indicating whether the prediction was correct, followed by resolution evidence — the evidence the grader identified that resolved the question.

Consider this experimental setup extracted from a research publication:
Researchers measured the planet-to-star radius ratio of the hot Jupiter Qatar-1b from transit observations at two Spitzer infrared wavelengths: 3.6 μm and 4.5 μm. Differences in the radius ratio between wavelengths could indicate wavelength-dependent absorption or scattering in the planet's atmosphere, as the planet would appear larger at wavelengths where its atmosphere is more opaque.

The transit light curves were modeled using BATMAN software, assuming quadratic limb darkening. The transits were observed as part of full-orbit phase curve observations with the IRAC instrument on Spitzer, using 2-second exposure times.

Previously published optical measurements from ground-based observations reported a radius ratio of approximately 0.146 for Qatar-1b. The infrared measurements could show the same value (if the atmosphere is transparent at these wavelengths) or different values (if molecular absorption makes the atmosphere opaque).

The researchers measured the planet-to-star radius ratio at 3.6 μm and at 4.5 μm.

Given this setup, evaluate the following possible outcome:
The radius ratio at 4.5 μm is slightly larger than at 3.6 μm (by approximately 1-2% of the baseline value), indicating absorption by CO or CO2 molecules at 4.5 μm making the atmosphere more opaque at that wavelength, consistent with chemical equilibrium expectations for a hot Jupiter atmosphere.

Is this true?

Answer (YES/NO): NO